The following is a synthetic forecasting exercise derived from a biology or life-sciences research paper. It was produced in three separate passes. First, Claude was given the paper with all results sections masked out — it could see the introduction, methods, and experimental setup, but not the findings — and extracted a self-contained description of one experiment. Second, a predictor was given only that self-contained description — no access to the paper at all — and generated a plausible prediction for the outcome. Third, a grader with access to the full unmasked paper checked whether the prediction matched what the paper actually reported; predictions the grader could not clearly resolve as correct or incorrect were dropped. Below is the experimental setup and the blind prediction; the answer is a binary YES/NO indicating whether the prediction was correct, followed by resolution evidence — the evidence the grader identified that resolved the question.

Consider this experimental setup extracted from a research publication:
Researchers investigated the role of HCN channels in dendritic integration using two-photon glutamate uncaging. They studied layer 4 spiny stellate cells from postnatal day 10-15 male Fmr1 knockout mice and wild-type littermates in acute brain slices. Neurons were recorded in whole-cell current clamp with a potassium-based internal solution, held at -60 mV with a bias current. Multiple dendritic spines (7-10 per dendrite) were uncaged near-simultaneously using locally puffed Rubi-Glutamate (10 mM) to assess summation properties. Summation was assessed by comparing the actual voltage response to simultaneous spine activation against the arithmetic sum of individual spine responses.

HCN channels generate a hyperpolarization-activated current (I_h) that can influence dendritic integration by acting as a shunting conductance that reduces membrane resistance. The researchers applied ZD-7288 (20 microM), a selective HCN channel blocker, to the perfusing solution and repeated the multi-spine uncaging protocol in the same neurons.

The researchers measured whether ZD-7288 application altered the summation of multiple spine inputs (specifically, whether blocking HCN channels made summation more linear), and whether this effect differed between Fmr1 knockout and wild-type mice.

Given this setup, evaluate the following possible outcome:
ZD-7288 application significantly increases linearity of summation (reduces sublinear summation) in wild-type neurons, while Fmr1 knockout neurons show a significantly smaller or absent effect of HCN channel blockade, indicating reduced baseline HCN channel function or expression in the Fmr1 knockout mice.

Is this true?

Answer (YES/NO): YES